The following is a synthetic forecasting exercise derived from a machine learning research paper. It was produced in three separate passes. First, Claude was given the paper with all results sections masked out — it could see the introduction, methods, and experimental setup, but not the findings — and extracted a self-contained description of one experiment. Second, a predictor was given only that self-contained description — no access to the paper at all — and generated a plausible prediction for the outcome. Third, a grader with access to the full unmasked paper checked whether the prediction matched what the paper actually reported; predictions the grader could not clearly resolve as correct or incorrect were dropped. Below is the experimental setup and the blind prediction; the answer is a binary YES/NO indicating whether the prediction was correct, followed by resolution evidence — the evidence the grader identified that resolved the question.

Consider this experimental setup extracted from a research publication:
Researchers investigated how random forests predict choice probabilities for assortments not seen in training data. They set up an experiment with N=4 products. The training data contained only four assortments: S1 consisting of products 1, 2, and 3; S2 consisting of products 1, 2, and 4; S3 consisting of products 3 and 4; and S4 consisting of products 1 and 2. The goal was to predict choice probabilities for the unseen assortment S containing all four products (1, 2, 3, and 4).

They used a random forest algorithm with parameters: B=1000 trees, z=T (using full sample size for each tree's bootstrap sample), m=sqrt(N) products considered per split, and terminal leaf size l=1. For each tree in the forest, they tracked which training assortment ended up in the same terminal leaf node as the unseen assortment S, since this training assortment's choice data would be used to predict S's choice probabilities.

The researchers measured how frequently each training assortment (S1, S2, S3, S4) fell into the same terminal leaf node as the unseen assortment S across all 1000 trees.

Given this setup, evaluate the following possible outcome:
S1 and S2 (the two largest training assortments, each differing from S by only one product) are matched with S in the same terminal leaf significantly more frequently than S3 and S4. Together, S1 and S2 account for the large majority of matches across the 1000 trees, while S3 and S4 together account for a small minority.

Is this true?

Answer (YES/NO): YES